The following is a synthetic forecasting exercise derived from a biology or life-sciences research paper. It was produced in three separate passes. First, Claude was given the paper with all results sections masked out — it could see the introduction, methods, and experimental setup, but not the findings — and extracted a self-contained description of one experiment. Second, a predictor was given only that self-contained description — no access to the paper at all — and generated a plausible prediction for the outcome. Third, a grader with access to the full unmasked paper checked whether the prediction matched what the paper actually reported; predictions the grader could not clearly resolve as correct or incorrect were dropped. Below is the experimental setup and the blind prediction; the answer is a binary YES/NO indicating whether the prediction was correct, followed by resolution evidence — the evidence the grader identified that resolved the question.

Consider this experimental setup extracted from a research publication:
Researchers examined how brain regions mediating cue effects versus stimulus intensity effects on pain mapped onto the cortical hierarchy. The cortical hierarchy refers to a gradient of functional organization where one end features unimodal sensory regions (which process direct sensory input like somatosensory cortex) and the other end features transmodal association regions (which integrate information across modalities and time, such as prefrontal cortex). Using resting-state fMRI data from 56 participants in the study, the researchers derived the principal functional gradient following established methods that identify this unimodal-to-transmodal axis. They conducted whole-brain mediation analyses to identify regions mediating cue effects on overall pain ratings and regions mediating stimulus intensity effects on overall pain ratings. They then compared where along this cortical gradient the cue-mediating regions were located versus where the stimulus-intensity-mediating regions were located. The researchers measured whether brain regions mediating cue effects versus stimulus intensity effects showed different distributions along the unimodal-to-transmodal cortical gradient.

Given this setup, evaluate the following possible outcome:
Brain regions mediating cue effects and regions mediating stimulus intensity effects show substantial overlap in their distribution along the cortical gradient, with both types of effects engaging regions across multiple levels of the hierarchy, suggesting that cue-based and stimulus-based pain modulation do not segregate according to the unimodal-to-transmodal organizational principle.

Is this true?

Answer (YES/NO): NO